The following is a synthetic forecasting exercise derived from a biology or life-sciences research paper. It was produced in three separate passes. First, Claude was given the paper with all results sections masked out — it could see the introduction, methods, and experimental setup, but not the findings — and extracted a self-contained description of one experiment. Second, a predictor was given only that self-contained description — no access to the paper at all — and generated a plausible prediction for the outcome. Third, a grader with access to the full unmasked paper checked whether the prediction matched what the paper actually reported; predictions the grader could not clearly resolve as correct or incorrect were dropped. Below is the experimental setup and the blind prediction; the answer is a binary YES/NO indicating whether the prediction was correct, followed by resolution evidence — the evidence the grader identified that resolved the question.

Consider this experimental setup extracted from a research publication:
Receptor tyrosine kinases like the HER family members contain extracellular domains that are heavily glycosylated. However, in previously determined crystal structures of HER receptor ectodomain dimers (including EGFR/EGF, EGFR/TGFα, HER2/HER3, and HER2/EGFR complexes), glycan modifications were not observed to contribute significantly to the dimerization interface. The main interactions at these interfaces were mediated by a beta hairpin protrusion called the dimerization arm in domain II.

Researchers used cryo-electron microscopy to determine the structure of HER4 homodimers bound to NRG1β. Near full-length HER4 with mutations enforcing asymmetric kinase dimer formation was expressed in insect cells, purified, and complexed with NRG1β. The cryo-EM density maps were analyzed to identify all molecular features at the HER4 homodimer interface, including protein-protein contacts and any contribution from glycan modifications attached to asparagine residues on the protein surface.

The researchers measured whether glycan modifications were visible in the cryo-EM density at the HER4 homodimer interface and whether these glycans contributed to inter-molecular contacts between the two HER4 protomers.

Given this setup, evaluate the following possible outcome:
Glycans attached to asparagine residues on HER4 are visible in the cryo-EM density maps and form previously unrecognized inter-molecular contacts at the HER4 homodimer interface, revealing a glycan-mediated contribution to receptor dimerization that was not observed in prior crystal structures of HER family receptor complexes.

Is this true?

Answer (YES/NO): YES